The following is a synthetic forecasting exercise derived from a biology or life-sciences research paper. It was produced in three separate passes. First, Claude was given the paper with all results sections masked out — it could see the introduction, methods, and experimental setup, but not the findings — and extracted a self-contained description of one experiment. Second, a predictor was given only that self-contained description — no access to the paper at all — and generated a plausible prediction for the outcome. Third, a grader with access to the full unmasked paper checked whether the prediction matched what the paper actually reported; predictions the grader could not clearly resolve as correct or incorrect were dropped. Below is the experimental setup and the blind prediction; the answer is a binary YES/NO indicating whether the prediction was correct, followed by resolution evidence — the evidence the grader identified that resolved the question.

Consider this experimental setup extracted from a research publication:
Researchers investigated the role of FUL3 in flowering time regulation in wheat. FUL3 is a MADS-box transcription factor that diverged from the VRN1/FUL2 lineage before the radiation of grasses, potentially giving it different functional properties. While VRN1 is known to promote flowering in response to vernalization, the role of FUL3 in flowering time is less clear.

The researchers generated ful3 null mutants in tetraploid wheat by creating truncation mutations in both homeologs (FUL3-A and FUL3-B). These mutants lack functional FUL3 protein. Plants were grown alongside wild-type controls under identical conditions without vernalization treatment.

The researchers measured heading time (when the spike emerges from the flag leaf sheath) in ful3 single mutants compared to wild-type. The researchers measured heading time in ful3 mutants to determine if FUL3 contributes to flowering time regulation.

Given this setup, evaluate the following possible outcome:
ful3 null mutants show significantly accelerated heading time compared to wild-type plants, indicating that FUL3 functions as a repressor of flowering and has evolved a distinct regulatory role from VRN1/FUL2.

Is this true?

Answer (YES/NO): NO